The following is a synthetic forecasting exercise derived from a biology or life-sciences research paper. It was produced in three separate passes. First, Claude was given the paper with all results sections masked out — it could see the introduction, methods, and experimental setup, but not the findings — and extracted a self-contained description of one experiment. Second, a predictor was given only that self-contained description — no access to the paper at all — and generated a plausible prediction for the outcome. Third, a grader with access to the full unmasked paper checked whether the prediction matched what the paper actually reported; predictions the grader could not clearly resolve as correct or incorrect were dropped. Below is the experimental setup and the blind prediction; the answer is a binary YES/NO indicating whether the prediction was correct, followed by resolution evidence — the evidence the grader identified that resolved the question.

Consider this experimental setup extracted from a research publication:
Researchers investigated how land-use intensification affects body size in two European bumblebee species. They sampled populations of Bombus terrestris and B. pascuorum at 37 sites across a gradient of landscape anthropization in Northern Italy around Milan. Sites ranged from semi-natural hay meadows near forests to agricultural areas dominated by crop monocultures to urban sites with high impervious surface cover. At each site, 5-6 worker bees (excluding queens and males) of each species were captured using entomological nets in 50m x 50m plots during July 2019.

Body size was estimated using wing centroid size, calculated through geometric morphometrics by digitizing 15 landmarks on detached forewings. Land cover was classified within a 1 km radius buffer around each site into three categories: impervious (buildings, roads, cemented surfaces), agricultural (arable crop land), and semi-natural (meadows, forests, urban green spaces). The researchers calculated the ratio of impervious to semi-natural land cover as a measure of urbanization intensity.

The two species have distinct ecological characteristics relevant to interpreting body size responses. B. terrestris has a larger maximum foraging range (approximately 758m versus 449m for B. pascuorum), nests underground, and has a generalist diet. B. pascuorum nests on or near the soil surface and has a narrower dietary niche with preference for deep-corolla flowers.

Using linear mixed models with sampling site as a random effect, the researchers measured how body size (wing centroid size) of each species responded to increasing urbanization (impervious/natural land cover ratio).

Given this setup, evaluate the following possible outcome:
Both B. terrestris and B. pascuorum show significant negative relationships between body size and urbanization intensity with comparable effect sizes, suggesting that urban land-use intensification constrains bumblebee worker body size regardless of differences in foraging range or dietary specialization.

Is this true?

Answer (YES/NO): NO